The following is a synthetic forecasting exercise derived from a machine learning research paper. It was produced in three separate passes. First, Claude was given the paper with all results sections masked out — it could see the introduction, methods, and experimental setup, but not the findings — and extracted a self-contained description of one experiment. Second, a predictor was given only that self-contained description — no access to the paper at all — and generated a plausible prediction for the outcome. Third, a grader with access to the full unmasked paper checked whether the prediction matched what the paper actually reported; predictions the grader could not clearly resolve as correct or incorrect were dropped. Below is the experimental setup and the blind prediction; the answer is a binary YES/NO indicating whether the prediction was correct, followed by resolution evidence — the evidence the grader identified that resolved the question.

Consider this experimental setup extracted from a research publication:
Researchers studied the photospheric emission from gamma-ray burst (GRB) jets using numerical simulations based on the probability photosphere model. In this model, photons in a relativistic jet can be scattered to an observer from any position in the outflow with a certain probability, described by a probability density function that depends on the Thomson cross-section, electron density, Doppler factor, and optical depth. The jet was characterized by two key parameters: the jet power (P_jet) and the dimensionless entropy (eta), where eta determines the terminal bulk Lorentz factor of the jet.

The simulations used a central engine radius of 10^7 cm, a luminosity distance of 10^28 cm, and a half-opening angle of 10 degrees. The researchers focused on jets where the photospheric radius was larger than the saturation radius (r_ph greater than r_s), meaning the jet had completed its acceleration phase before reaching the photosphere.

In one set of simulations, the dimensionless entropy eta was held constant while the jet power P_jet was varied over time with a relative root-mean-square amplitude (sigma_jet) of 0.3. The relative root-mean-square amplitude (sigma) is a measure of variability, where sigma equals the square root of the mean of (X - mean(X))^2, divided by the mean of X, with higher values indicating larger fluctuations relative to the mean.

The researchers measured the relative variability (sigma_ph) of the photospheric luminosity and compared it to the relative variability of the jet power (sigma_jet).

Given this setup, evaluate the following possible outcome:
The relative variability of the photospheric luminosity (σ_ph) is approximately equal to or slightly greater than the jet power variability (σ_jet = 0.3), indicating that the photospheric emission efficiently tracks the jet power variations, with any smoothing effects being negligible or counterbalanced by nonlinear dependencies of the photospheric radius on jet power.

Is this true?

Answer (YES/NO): NO